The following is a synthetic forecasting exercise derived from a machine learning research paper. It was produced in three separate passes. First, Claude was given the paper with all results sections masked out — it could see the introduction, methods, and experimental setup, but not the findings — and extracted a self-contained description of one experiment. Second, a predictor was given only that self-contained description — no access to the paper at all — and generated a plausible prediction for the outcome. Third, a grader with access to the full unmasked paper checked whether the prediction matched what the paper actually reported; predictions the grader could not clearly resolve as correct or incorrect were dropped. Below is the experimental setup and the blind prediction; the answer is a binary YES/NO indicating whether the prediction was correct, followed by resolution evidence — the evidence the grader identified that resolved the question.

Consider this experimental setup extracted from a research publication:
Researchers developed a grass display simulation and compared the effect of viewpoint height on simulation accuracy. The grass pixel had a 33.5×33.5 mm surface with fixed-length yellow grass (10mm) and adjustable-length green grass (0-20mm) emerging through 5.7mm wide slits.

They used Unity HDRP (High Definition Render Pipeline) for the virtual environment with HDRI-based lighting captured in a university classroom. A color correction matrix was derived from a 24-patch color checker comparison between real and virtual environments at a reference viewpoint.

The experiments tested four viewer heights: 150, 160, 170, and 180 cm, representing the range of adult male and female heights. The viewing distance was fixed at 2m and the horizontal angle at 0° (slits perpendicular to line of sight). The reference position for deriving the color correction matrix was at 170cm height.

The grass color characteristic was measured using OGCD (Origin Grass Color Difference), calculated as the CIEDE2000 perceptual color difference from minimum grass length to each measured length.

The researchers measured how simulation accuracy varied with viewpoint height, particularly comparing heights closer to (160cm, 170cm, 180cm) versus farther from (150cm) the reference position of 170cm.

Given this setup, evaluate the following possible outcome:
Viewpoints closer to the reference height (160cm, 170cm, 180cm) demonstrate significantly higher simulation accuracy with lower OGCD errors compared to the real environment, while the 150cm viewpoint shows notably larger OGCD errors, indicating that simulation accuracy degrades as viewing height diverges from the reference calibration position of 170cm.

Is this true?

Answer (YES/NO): YES